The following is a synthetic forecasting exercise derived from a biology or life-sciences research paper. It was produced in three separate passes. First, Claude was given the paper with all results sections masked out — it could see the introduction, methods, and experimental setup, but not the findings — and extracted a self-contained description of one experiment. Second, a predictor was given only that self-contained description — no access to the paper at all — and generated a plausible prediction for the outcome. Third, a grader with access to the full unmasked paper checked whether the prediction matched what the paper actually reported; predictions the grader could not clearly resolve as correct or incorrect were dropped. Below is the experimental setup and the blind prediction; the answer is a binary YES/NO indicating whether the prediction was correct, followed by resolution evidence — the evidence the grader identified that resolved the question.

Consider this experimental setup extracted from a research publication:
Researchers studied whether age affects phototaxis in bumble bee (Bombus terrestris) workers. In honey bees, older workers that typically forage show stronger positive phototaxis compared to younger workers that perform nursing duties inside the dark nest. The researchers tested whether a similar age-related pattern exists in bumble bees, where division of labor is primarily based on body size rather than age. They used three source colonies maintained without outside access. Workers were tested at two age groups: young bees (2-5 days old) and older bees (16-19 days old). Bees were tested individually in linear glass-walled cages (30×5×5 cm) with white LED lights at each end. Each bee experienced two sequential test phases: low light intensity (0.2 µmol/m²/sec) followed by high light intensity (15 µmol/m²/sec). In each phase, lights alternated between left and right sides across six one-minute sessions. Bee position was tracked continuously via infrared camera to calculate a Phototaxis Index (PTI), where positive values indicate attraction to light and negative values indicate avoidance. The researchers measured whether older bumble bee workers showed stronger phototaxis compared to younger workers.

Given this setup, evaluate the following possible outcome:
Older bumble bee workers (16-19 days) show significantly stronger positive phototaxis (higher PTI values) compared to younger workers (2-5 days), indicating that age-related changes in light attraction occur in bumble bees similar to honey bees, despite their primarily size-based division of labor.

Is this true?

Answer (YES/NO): NO